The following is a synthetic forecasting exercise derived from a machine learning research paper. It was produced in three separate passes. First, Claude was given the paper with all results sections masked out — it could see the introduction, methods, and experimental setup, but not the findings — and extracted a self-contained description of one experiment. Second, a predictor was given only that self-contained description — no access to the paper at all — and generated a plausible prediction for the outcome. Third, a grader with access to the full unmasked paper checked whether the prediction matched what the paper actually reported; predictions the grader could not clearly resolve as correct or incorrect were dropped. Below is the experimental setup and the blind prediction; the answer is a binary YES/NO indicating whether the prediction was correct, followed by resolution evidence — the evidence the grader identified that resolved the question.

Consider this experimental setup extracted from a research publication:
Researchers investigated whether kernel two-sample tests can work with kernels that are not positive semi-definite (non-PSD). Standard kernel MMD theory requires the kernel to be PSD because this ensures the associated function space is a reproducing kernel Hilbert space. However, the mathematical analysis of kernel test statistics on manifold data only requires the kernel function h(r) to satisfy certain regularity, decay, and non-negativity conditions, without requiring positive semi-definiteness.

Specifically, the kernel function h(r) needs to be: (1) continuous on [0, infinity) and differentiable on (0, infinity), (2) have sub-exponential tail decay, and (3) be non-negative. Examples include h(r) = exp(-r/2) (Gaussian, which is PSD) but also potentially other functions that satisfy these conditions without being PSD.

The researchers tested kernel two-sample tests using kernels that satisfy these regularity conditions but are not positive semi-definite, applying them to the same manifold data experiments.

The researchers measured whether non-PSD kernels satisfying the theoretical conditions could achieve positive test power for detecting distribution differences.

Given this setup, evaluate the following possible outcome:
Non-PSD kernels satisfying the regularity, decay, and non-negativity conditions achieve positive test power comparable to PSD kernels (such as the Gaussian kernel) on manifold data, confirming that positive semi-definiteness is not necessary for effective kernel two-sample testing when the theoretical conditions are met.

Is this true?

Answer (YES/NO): YES